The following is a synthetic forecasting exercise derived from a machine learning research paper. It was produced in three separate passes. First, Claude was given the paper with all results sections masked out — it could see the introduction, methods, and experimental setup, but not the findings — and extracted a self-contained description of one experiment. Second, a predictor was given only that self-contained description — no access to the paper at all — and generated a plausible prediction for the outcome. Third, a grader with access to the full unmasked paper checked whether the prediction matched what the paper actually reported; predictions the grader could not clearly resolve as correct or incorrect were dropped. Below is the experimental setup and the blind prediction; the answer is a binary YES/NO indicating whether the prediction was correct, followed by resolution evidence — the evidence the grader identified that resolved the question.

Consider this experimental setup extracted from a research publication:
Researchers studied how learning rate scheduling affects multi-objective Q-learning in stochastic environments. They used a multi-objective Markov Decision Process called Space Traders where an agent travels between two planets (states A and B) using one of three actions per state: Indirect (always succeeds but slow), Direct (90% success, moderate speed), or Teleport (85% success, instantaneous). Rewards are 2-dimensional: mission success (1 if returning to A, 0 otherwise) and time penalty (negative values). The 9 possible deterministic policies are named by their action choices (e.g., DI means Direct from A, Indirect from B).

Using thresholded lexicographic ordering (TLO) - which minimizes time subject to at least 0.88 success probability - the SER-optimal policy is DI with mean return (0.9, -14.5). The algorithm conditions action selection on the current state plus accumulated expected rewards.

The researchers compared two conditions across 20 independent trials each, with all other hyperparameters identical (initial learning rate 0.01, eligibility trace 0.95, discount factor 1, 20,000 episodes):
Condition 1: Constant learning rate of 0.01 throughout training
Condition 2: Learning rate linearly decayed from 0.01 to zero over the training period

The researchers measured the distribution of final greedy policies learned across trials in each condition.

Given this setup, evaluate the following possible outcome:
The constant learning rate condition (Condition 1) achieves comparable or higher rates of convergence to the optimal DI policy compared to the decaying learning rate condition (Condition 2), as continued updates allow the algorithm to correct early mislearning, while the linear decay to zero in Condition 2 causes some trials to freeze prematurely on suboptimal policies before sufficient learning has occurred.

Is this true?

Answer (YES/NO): YES